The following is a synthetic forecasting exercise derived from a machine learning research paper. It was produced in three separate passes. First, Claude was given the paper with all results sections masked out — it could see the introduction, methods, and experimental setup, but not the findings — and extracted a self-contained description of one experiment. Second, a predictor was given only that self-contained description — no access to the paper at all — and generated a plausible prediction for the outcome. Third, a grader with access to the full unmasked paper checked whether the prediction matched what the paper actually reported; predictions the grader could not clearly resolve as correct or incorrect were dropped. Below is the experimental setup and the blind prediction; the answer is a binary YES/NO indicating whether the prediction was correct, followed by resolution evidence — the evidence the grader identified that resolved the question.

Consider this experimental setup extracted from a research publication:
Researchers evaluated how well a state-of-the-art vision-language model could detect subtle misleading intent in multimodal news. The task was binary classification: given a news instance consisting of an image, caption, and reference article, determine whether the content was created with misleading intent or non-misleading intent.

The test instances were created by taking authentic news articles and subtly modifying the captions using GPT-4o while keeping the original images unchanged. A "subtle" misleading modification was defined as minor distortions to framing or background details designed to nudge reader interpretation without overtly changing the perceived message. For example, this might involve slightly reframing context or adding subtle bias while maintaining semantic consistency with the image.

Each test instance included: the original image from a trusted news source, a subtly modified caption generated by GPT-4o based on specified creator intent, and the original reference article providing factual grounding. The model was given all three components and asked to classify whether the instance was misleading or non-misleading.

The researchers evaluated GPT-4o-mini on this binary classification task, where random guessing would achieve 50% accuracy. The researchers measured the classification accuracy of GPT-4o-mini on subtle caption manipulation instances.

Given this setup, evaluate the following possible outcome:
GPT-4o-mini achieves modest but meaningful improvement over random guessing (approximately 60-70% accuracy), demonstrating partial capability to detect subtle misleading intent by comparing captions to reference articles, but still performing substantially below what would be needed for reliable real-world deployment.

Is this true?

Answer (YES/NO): NO